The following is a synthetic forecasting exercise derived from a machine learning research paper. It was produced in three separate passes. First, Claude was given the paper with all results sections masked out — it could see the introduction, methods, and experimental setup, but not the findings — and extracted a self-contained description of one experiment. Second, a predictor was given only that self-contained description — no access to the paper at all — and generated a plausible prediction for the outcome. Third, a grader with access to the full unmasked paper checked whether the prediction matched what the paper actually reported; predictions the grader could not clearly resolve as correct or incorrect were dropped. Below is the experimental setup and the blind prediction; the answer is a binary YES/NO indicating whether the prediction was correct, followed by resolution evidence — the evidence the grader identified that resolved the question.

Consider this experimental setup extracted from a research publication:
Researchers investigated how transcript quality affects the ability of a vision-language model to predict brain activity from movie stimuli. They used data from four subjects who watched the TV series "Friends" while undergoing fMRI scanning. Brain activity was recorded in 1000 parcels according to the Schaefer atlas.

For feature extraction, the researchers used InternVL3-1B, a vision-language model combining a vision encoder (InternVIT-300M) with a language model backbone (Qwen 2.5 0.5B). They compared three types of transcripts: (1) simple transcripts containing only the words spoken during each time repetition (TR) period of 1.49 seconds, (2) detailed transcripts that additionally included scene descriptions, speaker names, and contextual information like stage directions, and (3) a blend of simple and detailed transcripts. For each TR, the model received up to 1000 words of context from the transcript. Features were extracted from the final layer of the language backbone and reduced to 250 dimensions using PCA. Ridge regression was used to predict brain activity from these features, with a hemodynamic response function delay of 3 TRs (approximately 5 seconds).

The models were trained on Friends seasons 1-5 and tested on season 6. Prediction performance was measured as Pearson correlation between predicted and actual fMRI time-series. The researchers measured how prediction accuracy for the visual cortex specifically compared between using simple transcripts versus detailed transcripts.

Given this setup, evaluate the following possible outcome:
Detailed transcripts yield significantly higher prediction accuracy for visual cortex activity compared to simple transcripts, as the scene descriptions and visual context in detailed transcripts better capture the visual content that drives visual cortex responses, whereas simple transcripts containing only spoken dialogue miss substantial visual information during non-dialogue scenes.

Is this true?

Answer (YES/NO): YES